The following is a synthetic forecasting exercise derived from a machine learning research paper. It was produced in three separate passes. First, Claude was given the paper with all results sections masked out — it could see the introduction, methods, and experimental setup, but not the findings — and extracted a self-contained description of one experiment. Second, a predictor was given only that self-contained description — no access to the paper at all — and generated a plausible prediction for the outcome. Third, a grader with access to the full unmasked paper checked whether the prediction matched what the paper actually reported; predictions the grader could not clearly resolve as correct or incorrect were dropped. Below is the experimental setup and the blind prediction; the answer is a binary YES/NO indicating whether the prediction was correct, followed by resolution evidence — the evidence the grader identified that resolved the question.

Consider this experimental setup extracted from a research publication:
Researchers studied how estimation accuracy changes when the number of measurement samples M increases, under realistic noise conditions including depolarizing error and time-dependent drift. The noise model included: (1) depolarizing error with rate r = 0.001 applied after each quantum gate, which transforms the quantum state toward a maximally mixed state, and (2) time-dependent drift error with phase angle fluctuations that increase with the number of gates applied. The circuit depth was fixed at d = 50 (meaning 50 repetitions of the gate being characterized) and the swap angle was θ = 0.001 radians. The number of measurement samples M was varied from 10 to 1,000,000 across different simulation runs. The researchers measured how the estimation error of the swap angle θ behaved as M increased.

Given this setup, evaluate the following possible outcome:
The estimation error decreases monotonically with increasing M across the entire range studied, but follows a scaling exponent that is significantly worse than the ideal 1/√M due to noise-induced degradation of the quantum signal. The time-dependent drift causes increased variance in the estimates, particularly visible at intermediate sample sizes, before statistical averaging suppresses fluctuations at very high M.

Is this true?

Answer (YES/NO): NO